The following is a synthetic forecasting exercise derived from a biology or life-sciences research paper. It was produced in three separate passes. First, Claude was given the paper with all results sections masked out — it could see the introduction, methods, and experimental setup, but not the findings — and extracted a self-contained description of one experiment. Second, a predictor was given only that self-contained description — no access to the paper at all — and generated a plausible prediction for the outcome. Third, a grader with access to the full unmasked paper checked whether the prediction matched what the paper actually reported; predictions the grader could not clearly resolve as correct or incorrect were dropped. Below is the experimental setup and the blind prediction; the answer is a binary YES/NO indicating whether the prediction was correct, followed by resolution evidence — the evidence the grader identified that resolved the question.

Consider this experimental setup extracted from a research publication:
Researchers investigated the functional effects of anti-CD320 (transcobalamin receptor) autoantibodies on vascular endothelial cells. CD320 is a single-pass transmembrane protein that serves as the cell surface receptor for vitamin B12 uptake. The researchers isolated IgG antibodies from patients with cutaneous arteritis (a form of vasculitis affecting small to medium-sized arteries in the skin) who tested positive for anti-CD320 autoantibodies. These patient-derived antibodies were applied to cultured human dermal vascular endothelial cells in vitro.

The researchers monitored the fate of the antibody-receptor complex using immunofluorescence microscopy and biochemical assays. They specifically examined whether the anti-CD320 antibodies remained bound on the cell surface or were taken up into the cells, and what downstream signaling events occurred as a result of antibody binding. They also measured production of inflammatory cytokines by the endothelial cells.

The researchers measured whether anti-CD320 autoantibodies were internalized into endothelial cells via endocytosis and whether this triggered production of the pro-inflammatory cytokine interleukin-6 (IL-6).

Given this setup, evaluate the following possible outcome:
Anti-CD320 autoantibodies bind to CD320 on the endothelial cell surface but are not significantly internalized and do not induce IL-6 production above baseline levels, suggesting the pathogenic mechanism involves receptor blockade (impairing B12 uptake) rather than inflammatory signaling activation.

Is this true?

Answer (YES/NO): NO